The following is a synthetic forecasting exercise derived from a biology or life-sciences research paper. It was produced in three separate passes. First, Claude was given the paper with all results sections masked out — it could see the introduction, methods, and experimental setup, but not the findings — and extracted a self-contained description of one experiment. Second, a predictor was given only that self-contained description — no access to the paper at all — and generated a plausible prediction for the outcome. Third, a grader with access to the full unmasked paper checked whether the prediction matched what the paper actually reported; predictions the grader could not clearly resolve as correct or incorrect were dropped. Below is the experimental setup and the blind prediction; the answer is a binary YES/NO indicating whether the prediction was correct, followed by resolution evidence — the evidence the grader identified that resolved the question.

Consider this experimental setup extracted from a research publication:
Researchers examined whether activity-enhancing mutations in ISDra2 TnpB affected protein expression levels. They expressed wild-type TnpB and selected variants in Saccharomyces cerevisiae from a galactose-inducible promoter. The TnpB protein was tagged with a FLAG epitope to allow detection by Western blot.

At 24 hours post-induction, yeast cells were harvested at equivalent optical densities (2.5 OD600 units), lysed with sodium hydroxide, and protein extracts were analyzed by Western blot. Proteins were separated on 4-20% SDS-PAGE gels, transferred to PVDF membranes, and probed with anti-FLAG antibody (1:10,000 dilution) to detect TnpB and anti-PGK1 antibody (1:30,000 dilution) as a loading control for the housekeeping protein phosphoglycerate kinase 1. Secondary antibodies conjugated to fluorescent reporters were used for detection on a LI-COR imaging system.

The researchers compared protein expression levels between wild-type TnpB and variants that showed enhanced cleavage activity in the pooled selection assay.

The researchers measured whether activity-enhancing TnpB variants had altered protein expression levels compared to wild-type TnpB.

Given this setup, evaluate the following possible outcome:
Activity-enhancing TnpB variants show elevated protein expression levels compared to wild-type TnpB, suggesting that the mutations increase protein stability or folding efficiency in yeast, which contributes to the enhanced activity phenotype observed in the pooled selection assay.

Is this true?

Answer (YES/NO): NO